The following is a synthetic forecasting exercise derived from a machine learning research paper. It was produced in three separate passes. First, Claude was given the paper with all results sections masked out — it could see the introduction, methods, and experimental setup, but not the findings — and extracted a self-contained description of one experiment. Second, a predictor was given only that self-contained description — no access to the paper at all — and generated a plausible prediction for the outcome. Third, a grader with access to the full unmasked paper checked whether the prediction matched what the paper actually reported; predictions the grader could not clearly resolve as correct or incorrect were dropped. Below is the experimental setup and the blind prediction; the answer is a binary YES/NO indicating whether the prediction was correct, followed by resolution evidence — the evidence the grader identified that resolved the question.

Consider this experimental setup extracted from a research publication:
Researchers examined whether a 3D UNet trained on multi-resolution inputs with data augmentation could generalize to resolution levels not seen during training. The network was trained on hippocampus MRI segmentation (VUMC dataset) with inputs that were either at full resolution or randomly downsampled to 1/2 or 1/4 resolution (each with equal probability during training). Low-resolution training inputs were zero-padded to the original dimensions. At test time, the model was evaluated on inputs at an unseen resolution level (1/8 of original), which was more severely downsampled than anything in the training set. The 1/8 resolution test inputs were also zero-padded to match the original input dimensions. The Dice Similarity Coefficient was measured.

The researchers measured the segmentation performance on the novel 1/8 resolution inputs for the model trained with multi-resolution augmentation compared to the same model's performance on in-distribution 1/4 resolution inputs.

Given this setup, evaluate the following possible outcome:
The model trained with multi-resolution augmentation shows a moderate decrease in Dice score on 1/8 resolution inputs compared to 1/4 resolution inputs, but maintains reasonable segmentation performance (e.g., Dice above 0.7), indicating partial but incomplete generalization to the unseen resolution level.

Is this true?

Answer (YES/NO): NO